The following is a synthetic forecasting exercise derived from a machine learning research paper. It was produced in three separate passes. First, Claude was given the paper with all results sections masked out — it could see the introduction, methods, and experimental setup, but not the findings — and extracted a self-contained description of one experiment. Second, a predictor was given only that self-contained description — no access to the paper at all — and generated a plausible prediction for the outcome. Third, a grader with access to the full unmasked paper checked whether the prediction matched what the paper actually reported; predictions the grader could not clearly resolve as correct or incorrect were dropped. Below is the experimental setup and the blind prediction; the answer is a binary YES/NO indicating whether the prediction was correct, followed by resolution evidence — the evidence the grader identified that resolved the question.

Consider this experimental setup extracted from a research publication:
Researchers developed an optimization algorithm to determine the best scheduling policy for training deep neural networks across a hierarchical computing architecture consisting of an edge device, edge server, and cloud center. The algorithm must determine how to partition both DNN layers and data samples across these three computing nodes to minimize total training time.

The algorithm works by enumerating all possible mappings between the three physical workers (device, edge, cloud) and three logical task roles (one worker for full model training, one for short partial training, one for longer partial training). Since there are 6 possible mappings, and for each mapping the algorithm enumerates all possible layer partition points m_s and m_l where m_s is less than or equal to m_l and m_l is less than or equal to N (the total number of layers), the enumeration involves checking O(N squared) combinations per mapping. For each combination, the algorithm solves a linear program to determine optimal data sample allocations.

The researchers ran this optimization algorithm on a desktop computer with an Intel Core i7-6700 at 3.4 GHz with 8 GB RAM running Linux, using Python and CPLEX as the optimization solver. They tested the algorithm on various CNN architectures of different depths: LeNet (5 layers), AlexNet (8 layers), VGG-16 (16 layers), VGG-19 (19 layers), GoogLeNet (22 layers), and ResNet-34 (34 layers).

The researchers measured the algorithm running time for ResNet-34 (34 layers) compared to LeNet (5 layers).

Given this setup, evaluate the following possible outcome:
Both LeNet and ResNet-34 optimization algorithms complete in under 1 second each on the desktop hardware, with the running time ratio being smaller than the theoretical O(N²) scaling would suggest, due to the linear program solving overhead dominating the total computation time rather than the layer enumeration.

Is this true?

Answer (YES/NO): NO